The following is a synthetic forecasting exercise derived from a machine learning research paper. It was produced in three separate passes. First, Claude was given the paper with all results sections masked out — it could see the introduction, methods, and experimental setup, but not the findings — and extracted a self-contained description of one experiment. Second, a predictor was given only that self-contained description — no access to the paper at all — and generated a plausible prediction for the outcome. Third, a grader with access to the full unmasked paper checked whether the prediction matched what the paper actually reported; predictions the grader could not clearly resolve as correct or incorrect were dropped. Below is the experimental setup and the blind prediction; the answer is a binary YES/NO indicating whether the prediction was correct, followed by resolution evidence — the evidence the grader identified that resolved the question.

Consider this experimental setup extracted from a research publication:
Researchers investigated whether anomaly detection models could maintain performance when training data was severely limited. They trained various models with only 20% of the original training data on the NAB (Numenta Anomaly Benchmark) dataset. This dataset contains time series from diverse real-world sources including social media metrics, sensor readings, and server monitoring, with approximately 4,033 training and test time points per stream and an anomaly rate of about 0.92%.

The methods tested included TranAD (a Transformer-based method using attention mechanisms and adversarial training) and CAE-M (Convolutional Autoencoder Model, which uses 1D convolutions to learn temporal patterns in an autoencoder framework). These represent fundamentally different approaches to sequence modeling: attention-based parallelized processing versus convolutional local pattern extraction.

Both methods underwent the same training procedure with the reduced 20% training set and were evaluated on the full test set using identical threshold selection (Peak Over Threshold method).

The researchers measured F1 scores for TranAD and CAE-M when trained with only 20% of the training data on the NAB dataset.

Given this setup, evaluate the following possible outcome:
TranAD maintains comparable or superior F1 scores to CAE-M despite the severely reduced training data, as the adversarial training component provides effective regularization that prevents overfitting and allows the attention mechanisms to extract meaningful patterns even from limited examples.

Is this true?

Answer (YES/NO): YES